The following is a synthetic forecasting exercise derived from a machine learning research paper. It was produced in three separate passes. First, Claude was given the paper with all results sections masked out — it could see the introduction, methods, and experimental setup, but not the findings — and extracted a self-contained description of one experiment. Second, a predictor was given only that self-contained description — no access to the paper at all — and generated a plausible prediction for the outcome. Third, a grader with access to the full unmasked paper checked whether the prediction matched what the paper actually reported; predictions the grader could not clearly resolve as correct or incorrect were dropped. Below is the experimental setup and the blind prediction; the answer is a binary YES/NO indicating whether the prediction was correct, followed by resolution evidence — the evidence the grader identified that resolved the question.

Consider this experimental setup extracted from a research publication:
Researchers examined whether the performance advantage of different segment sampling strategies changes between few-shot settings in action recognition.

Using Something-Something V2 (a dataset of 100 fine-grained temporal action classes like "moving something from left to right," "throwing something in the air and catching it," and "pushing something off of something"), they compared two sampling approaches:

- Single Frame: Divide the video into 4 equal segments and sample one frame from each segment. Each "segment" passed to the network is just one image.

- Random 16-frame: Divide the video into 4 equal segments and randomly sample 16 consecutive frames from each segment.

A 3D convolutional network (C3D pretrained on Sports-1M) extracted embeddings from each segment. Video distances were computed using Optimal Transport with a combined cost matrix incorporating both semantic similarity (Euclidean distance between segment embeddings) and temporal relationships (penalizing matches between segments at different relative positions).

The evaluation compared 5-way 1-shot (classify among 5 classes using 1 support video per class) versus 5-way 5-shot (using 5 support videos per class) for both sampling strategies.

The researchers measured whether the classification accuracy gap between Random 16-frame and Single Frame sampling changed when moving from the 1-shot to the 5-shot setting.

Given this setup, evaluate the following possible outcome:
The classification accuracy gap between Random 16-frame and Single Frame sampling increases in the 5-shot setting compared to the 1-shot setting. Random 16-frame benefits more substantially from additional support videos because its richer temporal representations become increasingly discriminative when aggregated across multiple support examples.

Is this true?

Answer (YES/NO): YES